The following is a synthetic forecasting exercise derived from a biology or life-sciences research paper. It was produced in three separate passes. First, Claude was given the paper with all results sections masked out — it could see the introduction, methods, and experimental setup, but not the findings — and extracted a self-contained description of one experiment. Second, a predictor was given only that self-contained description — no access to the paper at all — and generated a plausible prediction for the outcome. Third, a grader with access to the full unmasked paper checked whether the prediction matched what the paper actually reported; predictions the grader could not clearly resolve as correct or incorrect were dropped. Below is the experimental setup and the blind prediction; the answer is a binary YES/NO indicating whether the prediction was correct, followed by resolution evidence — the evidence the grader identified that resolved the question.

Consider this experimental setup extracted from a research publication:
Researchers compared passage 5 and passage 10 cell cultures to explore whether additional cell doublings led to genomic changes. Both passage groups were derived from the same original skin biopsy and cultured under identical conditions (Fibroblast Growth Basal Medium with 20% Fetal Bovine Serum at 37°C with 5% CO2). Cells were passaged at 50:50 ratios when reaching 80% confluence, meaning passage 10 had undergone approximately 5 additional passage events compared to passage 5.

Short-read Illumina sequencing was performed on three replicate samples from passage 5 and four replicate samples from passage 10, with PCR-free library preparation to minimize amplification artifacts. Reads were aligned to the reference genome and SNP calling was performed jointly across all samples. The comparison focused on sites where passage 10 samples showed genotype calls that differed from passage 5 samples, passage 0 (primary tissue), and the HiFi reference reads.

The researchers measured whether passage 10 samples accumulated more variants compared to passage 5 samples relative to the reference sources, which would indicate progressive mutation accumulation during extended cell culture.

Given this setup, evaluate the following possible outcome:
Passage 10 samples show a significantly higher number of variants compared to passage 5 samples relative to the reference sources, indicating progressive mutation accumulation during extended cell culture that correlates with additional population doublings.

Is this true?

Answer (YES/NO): NO